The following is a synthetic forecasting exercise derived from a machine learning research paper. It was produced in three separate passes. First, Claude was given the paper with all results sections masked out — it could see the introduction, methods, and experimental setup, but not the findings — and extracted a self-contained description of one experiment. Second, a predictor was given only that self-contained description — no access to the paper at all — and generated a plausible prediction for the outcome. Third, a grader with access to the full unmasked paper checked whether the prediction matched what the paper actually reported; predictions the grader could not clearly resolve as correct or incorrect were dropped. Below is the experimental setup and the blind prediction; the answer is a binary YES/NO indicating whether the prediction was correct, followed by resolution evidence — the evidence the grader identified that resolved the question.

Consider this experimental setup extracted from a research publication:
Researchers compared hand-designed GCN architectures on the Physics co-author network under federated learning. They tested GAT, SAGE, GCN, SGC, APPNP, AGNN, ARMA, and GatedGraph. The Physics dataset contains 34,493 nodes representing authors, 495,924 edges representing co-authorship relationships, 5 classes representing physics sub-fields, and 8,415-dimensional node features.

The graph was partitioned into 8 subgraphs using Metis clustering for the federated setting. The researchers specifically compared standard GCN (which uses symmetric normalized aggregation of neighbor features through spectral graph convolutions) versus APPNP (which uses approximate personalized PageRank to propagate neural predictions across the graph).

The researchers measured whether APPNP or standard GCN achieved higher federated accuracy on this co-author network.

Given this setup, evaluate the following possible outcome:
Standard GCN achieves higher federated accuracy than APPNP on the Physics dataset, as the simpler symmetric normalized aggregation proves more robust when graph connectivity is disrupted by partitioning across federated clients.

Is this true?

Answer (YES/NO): YES